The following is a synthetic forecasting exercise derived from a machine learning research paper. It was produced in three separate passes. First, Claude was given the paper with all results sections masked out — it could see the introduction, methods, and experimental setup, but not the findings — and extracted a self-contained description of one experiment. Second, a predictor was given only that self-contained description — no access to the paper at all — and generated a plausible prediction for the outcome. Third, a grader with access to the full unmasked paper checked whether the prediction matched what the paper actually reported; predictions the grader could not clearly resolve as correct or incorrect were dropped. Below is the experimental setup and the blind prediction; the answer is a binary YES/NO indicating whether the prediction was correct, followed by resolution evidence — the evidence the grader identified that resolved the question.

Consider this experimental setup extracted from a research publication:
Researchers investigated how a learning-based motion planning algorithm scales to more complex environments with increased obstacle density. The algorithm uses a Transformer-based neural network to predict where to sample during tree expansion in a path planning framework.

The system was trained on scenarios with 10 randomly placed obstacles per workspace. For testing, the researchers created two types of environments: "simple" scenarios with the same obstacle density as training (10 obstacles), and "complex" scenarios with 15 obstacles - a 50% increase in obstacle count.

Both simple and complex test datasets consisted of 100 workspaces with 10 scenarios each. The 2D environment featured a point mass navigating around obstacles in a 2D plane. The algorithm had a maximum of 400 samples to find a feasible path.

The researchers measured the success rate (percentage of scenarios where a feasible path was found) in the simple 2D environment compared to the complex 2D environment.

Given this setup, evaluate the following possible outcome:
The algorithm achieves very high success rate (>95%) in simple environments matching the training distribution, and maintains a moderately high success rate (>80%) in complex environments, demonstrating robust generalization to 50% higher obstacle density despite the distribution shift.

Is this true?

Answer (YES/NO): YES